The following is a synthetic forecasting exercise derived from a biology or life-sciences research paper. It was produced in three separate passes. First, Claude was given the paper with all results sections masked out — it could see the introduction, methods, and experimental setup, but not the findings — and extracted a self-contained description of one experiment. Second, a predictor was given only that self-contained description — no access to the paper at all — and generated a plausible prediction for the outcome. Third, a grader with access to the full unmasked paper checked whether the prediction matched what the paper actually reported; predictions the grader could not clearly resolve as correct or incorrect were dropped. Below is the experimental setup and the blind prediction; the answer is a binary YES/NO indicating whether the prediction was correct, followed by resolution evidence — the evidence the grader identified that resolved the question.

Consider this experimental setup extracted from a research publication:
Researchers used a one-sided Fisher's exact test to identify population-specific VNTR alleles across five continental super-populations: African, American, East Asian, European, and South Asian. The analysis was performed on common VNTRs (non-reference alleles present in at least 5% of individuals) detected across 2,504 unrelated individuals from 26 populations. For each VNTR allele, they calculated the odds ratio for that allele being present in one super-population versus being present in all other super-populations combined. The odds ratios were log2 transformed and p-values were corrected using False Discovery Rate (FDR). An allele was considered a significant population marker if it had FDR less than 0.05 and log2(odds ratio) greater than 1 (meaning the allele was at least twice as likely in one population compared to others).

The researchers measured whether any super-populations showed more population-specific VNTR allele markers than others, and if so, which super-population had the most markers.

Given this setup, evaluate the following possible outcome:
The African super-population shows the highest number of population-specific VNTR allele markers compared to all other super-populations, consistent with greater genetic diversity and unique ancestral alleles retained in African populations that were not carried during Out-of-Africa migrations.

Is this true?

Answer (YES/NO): YES